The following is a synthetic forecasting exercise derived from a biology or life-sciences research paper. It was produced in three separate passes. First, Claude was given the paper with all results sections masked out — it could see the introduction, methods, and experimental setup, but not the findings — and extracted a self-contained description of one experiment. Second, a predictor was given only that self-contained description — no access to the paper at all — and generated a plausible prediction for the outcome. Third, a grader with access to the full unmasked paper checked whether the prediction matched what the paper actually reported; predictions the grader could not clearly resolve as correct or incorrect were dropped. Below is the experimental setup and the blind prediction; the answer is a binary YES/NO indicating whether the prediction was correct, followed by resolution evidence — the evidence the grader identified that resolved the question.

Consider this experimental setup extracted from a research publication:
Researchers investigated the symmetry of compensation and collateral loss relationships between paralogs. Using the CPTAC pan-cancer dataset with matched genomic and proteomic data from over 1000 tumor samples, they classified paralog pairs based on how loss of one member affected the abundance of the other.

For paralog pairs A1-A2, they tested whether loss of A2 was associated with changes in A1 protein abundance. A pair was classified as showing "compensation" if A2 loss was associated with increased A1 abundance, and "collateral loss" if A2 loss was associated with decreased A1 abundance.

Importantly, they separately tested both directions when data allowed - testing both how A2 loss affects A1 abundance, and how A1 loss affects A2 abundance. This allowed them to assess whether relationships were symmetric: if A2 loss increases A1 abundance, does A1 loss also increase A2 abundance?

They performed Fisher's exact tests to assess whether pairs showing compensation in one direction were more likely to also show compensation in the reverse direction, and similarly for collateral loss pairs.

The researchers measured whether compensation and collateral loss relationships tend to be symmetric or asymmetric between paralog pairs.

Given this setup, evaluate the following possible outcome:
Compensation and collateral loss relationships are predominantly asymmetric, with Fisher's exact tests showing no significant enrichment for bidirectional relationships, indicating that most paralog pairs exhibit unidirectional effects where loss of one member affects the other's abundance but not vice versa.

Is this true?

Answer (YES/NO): NO